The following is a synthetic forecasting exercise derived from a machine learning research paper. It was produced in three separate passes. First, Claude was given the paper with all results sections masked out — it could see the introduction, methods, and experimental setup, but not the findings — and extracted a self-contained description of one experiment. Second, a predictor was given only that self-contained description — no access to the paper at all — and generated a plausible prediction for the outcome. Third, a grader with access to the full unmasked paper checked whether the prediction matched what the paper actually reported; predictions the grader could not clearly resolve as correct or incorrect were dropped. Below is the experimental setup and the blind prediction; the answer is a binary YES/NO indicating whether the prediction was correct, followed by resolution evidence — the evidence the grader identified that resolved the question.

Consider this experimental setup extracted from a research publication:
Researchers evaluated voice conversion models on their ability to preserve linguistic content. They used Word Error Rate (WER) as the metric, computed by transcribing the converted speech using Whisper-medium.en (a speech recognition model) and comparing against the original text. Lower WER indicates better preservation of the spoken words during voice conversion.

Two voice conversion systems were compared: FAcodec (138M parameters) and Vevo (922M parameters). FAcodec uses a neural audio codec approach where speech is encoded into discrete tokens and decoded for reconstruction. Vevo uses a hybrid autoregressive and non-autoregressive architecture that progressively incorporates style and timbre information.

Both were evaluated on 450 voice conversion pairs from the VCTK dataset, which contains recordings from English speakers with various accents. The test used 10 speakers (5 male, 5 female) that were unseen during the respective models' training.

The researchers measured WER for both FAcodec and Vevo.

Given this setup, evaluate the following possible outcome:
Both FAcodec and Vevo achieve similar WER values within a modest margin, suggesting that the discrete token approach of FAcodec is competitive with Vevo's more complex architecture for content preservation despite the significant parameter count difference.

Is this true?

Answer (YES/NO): NO